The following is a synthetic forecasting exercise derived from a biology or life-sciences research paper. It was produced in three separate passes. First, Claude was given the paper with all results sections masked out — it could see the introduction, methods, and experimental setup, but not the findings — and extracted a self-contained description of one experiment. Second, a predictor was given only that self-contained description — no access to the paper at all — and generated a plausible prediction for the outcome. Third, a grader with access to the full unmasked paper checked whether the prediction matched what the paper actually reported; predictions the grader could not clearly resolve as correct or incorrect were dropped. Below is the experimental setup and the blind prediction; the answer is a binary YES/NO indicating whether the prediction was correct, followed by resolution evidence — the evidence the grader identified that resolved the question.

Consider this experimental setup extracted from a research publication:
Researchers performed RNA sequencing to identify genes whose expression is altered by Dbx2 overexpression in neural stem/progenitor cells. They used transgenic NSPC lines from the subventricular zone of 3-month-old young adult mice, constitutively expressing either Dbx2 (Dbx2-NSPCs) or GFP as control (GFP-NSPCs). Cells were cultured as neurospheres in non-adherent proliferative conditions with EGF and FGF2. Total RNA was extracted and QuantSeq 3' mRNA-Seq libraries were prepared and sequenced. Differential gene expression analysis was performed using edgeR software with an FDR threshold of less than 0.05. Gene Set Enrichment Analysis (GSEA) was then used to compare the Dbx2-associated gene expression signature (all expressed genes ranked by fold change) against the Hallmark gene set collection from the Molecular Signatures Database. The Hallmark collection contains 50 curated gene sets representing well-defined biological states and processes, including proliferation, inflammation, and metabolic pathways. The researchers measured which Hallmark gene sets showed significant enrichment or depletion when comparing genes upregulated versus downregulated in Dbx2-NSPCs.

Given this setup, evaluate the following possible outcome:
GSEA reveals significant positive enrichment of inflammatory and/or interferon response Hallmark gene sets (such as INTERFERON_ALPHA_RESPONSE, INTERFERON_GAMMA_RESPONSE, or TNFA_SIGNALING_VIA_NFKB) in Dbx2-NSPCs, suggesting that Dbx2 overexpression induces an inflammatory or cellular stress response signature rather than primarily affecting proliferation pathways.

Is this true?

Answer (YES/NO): NO